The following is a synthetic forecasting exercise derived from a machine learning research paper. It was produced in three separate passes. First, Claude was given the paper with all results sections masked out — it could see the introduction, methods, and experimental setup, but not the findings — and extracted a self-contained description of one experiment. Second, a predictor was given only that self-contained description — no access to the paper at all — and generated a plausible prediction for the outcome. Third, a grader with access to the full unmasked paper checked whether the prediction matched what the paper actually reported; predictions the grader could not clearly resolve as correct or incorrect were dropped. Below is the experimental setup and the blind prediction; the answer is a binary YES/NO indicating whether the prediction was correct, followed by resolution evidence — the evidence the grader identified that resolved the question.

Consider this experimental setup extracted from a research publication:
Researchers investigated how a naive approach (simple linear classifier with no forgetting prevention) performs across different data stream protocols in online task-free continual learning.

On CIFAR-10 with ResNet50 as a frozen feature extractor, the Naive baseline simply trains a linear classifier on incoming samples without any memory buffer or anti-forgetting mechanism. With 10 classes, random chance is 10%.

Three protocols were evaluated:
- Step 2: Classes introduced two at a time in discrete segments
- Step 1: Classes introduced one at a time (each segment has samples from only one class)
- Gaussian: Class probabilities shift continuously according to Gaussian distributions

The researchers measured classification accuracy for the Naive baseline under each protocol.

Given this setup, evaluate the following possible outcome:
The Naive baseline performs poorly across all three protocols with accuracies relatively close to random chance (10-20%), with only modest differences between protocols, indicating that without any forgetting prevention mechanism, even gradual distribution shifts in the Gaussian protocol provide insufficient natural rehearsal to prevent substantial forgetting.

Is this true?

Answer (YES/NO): NO